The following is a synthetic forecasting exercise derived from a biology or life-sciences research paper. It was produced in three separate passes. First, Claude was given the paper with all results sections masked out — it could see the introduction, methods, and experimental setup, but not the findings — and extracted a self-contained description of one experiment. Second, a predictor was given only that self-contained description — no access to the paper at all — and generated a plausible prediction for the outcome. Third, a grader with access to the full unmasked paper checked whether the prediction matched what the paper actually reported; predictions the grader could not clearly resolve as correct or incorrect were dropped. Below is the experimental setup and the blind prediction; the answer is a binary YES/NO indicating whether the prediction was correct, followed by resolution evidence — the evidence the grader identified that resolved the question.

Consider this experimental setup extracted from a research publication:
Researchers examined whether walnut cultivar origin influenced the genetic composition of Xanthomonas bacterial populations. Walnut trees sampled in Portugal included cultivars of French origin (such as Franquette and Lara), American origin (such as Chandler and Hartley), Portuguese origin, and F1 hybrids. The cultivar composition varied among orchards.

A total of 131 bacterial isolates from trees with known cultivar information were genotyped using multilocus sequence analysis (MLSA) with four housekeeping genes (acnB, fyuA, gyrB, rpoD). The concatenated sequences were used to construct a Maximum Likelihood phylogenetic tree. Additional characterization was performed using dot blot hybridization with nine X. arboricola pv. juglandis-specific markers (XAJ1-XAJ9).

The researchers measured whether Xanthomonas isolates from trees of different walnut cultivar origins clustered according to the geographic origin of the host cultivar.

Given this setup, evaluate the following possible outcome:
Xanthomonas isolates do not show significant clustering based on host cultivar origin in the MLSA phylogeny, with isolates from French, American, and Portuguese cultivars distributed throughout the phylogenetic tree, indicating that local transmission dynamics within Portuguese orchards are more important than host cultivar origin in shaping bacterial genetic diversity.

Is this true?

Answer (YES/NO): NO